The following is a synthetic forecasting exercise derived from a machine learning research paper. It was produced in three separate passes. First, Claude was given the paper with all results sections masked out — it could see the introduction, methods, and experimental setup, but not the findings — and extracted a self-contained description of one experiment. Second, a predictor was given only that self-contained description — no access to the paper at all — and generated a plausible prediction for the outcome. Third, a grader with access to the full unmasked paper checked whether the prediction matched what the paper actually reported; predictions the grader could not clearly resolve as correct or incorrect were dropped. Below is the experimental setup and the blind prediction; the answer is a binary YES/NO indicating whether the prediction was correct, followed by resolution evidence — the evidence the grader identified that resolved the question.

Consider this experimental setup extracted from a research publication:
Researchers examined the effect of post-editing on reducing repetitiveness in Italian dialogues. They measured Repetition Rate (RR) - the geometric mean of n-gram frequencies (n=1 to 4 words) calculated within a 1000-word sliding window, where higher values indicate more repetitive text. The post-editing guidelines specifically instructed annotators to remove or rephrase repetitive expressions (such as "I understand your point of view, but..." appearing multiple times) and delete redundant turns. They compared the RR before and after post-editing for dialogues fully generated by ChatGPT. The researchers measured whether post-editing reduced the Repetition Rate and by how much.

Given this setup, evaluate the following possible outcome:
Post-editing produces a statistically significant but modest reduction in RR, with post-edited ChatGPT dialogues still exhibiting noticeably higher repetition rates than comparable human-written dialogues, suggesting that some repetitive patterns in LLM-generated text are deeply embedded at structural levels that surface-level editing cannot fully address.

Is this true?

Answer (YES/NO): NO